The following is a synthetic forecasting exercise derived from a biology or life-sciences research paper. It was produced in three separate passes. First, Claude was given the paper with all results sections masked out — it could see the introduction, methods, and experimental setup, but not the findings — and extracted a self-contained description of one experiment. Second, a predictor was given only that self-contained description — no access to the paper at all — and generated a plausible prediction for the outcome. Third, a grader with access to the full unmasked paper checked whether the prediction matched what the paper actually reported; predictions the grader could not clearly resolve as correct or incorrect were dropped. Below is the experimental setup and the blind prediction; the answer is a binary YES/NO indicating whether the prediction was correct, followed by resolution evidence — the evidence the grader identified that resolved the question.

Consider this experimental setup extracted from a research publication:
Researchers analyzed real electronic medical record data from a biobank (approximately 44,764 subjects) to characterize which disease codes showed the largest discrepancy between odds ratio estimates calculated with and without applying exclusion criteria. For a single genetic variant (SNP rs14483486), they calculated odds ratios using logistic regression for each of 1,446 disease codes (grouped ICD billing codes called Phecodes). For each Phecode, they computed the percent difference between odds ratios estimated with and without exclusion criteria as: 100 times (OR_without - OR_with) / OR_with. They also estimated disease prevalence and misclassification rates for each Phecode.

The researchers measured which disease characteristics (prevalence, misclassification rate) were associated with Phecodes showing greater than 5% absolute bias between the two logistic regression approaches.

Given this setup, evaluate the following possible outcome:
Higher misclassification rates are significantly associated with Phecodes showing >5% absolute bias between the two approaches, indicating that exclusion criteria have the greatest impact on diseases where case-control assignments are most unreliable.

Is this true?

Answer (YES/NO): YES